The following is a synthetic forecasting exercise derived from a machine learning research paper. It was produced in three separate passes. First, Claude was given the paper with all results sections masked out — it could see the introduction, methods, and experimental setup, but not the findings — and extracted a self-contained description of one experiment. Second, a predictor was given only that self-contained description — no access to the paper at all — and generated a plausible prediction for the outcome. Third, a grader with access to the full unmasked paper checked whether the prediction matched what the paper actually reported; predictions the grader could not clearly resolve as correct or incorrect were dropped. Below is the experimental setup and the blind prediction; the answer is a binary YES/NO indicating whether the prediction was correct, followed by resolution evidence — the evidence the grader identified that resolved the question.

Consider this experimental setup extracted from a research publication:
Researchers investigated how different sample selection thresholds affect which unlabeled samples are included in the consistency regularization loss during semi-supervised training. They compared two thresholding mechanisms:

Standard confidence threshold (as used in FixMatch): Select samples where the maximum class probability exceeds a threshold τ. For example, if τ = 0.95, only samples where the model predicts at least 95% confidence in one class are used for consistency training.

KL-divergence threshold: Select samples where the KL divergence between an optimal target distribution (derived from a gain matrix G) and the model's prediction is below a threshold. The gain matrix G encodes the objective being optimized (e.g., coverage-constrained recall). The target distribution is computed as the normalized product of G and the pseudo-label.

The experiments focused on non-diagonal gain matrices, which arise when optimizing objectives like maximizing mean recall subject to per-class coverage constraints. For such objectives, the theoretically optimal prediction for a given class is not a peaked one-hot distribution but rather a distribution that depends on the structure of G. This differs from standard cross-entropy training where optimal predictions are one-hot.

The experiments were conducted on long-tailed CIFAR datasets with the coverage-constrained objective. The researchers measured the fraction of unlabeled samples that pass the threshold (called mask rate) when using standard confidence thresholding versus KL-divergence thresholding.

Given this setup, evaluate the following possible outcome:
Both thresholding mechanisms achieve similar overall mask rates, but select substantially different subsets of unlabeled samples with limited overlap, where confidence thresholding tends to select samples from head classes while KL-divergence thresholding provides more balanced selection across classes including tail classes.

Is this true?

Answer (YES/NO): NO